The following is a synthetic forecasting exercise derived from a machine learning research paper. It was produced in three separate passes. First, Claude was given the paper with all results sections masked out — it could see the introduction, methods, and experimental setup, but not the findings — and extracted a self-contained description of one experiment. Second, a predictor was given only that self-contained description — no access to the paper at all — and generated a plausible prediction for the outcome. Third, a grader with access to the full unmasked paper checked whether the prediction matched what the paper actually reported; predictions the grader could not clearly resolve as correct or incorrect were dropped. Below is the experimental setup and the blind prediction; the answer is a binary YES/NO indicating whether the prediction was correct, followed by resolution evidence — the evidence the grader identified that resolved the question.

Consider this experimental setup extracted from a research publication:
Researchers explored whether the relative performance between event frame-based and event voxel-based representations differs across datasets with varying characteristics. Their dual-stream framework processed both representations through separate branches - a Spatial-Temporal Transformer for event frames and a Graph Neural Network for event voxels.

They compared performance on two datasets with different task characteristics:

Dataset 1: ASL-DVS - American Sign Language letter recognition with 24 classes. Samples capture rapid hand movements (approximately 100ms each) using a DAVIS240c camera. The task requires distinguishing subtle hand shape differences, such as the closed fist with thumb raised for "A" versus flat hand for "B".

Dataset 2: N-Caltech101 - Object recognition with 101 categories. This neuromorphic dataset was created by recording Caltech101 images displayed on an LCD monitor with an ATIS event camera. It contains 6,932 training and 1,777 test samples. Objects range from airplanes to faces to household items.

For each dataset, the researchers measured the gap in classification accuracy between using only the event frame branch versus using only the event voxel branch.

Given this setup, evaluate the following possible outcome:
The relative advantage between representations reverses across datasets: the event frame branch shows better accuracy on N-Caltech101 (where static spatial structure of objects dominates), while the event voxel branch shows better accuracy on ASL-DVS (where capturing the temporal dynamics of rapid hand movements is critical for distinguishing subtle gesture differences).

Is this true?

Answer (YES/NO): NO